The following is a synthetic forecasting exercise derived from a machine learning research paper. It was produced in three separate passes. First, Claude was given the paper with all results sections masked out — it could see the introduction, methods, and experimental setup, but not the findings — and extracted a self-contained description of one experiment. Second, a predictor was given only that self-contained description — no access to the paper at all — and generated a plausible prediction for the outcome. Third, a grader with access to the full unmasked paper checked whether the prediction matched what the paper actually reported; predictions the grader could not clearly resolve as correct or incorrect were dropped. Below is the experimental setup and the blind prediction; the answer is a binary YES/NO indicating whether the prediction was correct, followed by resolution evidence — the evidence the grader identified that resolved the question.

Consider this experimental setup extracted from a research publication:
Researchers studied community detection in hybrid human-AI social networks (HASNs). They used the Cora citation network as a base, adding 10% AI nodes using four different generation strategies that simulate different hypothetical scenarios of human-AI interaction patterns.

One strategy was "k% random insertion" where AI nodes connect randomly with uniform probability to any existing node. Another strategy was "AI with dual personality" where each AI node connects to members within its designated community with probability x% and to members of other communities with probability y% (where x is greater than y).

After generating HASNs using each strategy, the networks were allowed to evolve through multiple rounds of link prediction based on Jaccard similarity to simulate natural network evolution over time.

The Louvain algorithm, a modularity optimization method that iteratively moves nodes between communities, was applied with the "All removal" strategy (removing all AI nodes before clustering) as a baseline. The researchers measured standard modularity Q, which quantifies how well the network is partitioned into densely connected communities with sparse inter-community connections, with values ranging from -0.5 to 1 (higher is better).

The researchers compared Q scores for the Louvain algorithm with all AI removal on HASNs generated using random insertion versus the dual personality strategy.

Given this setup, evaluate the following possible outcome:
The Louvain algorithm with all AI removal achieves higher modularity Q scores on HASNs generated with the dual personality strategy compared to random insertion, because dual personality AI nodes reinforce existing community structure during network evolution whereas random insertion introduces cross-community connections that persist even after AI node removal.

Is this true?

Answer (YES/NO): YES